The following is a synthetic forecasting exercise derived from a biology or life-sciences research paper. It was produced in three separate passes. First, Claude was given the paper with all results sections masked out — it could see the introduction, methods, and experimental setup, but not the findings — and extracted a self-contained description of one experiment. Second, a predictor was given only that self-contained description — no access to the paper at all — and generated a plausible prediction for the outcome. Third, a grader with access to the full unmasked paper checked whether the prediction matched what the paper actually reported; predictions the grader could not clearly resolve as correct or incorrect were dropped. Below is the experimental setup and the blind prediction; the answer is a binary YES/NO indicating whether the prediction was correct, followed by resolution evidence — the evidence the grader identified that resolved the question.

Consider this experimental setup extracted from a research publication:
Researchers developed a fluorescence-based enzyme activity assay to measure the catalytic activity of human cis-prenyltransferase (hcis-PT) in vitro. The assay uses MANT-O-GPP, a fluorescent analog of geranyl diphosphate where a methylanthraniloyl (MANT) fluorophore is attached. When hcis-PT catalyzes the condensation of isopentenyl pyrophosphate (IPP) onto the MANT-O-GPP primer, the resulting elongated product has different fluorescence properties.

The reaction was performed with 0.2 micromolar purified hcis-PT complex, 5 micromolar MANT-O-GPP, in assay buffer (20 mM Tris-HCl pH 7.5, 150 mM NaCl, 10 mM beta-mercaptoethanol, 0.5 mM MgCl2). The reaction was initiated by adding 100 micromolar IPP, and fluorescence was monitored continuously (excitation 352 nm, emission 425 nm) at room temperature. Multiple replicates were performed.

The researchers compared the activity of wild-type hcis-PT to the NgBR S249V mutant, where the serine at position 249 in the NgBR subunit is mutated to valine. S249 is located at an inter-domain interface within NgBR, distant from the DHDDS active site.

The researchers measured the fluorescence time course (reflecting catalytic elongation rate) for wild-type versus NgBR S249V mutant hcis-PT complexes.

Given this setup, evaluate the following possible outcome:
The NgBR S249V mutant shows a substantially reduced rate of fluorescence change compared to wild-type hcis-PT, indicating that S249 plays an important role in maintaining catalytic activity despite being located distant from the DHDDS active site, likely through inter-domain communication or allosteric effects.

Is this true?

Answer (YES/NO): YES